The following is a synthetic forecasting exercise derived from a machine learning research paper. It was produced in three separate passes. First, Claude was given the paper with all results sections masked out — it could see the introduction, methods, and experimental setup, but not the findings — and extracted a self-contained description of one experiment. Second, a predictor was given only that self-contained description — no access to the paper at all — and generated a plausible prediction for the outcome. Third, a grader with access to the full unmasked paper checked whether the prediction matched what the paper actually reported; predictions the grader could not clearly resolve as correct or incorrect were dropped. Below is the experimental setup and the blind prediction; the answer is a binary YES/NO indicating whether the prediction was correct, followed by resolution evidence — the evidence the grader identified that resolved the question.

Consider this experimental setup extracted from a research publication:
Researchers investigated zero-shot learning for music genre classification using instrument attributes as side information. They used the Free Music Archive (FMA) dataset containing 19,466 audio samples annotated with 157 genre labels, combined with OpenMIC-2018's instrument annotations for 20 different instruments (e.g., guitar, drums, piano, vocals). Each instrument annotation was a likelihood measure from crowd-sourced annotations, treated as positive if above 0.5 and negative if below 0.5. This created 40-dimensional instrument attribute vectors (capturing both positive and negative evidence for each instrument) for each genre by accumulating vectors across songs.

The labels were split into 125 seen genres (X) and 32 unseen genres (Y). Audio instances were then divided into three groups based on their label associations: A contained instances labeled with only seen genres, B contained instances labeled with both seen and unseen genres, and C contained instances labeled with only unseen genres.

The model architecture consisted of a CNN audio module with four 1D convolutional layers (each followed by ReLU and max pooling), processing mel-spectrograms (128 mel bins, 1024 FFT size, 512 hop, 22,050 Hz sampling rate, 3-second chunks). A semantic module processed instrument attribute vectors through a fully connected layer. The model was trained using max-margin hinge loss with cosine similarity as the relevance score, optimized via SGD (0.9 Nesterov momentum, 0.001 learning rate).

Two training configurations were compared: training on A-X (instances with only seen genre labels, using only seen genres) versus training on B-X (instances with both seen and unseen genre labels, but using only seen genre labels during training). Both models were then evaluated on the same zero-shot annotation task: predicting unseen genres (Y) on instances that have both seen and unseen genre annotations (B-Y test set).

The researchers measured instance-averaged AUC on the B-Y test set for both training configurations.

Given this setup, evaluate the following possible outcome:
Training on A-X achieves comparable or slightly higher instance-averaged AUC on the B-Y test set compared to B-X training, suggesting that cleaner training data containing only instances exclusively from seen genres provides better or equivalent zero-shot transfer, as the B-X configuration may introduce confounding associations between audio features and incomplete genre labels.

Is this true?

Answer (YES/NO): NO